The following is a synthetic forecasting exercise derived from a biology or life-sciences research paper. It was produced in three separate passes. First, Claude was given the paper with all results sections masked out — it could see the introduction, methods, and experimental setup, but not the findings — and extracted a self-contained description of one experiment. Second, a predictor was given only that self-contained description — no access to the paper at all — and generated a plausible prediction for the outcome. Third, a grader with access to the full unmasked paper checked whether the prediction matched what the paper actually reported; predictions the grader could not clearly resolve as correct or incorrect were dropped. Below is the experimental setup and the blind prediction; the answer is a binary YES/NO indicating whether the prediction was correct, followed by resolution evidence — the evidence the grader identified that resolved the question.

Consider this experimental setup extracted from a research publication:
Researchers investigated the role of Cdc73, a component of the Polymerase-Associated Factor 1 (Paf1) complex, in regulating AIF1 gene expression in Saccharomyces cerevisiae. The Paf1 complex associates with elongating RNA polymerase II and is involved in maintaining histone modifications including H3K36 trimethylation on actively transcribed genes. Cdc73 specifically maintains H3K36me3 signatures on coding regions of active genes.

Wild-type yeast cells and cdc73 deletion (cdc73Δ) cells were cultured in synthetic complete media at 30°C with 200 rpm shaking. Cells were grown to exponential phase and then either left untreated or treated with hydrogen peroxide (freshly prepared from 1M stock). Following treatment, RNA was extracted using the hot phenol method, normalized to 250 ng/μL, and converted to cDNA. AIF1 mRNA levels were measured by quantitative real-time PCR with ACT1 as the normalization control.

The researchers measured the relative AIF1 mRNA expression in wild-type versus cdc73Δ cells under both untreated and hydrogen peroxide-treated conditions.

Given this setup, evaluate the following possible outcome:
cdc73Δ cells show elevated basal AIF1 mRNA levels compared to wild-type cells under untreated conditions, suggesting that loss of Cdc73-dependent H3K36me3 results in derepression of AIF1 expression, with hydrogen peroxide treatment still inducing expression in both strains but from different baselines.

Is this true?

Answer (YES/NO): NO